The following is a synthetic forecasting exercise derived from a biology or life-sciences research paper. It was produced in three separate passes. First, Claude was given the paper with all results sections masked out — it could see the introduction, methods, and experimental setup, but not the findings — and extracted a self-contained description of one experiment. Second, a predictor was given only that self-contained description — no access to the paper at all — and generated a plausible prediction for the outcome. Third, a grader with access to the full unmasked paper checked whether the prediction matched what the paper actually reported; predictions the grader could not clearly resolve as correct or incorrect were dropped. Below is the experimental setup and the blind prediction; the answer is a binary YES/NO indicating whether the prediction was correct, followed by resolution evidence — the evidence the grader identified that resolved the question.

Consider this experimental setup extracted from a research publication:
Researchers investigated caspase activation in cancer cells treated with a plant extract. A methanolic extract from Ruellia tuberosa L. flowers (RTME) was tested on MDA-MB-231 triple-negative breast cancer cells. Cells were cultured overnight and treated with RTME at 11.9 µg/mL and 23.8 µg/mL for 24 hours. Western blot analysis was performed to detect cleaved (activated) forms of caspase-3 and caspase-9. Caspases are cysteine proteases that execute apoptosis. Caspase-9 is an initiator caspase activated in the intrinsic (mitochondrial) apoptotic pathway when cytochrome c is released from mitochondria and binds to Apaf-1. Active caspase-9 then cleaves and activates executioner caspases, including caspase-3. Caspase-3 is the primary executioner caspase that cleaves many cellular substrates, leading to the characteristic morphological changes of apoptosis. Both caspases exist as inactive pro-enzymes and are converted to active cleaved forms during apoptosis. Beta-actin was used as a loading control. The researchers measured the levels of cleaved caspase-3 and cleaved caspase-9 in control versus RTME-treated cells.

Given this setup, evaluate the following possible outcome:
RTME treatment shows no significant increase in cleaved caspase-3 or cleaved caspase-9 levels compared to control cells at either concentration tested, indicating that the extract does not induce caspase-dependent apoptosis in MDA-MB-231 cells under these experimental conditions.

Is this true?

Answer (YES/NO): NO